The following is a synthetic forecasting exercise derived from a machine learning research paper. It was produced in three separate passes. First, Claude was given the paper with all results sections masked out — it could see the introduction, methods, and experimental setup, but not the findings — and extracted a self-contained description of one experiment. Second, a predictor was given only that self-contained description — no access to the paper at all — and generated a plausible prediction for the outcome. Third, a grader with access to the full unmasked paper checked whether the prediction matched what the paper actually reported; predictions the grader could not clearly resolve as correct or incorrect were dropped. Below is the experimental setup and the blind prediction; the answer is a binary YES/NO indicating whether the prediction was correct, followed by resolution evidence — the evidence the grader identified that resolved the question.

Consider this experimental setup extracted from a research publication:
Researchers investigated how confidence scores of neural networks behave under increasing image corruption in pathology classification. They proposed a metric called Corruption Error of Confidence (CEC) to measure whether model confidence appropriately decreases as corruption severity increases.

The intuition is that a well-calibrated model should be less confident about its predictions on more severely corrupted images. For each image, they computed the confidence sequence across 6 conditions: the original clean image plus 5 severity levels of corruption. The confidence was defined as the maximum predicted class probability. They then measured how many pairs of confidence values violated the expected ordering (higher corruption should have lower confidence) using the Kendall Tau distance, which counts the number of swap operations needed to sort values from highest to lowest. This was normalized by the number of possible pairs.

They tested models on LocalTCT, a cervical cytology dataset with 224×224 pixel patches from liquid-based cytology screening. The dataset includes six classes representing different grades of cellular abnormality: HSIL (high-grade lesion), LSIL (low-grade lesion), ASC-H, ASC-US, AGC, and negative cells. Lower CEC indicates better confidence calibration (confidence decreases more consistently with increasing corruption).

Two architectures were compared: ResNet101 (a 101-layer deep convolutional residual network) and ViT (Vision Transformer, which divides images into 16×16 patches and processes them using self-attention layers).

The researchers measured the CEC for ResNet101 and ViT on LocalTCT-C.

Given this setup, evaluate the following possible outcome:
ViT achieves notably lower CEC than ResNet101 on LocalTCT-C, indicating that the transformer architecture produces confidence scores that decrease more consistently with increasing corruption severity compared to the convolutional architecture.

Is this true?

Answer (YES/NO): NO